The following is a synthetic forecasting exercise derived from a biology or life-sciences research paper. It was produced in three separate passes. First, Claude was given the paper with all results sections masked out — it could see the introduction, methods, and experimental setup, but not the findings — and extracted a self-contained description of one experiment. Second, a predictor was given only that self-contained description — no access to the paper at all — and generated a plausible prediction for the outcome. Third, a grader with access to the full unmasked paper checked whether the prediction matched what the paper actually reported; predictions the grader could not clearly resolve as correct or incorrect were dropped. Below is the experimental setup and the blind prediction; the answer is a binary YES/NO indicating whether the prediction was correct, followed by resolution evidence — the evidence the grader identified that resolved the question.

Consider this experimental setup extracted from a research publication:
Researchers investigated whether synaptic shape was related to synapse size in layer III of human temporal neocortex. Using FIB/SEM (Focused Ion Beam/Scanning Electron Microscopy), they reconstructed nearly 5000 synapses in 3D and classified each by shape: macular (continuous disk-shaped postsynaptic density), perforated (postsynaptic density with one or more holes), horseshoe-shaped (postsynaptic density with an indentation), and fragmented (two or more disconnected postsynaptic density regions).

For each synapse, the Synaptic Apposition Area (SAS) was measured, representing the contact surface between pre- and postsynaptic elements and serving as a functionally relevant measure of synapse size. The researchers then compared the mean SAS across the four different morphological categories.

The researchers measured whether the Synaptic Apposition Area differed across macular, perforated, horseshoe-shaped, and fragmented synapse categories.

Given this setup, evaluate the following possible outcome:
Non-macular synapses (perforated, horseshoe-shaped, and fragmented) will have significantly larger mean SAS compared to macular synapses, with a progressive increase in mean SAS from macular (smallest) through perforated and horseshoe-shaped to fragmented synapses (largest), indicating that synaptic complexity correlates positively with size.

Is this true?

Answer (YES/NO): NO